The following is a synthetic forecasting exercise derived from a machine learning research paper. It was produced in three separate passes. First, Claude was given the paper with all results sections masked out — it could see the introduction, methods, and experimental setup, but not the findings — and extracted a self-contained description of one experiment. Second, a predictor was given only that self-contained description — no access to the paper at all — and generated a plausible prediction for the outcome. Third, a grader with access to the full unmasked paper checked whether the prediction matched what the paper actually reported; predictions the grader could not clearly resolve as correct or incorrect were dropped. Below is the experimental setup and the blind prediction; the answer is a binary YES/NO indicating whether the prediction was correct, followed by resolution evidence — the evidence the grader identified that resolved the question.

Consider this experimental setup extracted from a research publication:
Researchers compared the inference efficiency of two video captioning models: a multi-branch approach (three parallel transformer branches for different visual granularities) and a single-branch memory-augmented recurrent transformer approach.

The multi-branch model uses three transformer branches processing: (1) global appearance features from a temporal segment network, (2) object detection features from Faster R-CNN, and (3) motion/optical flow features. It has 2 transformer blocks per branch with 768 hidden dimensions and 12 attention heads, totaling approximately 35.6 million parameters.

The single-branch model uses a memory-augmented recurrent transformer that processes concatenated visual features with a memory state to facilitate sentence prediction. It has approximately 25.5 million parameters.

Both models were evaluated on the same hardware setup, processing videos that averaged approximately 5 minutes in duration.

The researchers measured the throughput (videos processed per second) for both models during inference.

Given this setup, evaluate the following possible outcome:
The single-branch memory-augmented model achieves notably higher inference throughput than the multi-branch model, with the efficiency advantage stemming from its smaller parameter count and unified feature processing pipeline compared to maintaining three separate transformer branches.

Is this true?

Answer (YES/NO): YES